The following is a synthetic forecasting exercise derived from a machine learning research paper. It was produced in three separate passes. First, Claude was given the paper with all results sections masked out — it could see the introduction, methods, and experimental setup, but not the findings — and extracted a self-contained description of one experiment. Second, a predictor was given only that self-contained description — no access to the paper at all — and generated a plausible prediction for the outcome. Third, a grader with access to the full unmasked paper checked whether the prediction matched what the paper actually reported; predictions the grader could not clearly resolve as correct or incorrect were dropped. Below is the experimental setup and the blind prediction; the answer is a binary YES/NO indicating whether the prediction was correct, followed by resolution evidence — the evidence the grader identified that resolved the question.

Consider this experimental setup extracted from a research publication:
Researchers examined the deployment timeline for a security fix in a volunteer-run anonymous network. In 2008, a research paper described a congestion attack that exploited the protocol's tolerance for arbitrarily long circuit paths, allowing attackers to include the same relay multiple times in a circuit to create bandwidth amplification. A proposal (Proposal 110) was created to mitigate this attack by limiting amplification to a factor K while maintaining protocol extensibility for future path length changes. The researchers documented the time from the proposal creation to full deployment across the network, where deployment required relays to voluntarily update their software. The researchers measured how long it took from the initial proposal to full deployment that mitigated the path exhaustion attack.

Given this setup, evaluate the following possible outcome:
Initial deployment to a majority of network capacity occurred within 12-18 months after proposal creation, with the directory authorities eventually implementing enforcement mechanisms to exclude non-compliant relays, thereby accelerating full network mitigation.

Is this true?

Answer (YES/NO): NO